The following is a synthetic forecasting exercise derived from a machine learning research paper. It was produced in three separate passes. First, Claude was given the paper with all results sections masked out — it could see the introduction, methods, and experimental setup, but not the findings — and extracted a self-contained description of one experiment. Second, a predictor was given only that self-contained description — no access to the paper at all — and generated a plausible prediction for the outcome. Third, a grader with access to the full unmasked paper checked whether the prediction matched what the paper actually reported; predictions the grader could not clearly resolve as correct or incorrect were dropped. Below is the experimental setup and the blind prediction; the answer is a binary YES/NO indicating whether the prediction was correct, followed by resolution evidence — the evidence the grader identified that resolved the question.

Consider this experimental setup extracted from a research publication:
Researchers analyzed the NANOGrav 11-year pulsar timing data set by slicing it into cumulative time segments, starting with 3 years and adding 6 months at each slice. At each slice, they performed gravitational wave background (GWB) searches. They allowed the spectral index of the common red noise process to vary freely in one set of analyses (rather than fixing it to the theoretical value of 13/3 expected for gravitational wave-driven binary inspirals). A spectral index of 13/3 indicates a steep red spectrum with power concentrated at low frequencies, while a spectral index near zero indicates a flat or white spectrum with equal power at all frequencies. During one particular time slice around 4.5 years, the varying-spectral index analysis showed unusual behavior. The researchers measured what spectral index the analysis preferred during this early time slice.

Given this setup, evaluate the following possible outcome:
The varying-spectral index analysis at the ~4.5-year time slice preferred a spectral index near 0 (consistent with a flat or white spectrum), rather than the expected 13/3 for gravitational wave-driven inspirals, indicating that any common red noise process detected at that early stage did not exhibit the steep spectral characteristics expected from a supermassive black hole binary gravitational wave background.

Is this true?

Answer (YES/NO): YES